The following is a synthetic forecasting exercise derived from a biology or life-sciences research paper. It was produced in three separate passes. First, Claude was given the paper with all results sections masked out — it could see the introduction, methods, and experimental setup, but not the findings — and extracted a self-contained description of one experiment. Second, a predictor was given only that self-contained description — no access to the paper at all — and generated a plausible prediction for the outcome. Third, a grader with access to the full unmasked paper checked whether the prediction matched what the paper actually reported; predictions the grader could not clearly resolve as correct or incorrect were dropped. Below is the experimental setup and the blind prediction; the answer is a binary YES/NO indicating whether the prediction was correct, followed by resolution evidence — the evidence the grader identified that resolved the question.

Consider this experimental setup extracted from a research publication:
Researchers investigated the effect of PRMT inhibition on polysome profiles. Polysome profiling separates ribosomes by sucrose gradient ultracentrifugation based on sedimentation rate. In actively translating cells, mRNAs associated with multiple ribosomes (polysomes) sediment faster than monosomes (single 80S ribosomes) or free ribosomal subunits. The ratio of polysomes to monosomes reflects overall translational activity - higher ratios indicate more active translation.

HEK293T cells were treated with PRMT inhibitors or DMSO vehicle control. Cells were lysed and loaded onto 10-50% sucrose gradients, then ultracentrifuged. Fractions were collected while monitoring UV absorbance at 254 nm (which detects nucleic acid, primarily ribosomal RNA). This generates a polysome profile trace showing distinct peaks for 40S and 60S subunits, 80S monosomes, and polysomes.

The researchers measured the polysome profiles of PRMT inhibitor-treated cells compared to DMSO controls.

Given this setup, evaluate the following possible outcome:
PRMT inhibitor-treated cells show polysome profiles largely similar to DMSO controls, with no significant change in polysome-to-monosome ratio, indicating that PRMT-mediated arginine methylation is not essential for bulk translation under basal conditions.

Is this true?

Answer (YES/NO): NO